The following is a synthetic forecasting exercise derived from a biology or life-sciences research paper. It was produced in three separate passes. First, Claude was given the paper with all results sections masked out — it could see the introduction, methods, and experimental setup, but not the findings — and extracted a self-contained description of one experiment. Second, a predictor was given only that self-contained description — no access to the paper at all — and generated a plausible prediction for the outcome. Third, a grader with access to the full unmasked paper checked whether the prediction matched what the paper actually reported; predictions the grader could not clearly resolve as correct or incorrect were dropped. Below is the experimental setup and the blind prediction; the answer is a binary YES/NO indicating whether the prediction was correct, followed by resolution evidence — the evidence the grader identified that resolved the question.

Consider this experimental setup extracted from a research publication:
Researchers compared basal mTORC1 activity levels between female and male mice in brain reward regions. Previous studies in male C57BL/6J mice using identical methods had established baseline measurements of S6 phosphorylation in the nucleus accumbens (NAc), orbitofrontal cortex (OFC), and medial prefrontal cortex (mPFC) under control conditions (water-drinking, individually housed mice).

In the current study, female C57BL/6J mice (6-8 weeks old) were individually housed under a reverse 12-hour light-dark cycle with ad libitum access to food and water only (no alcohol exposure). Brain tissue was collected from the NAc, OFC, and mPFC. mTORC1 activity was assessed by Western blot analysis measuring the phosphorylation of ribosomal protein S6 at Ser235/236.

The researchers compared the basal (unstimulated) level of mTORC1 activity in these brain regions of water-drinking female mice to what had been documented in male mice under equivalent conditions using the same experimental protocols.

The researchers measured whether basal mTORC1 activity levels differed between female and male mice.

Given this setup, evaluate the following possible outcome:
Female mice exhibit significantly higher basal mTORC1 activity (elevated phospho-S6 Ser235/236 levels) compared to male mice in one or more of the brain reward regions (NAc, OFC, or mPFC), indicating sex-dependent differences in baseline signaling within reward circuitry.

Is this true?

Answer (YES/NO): YES